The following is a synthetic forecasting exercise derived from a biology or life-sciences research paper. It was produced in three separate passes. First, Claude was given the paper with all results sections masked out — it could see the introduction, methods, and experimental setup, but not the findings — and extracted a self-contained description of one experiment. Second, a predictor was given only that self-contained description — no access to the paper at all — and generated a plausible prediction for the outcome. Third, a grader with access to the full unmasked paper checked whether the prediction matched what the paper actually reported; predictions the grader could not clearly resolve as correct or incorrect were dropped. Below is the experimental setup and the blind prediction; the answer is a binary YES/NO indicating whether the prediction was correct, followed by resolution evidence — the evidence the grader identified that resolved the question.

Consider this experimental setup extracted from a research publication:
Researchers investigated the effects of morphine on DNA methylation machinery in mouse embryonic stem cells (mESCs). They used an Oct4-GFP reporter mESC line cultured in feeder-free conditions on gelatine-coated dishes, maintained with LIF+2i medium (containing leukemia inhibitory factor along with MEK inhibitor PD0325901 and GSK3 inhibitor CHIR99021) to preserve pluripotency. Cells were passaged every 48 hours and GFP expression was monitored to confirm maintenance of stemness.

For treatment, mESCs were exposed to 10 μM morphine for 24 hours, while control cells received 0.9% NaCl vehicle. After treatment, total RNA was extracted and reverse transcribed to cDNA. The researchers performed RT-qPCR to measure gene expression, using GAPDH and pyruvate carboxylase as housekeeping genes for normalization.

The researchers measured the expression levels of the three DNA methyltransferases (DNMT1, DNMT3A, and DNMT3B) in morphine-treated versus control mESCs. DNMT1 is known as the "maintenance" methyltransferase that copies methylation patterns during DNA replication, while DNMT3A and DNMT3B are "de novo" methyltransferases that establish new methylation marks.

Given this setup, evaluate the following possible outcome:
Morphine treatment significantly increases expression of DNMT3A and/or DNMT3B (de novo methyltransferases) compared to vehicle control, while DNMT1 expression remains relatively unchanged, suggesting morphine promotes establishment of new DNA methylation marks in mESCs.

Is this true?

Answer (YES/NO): NO